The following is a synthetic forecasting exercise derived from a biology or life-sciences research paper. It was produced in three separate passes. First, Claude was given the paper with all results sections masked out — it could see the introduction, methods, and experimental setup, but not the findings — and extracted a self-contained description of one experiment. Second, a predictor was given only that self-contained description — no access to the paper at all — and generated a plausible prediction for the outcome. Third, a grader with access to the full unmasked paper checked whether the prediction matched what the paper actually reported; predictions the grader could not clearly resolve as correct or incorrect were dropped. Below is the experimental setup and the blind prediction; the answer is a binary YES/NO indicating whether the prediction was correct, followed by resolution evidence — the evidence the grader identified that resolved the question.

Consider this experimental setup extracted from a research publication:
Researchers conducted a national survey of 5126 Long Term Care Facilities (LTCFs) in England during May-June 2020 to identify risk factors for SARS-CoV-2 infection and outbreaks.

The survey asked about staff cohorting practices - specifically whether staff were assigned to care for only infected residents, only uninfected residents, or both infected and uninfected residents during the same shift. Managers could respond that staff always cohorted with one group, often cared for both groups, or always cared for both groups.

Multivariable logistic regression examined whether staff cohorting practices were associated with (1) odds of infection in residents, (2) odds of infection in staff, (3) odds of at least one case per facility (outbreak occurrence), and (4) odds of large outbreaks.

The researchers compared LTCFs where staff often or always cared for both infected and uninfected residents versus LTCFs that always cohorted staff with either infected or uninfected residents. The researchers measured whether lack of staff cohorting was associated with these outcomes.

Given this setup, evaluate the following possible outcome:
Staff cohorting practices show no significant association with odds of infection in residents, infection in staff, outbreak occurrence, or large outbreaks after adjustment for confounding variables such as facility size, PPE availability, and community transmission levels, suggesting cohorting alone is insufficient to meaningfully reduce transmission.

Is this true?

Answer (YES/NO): NO